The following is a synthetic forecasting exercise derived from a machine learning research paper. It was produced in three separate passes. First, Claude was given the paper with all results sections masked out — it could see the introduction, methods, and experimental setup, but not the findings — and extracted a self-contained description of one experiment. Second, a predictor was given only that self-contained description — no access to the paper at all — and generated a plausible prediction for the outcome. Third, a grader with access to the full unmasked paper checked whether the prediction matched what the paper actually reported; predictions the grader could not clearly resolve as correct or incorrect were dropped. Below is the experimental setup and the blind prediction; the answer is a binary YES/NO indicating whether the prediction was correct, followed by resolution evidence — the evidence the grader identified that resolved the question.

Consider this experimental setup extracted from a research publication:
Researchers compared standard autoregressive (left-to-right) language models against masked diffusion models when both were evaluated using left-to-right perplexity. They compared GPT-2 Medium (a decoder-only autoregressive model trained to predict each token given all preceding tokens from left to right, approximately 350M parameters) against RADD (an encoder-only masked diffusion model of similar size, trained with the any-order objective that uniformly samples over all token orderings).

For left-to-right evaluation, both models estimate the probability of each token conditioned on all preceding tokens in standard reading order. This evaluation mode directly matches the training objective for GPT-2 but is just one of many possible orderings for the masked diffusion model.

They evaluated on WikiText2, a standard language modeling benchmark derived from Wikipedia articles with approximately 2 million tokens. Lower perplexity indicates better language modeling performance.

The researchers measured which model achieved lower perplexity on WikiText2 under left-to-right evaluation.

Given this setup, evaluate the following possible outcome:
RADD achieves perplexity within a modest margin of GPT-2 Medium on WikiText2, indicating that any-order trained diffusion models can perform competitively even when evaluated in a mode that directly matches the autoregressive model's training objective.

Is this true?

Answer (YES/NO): YES